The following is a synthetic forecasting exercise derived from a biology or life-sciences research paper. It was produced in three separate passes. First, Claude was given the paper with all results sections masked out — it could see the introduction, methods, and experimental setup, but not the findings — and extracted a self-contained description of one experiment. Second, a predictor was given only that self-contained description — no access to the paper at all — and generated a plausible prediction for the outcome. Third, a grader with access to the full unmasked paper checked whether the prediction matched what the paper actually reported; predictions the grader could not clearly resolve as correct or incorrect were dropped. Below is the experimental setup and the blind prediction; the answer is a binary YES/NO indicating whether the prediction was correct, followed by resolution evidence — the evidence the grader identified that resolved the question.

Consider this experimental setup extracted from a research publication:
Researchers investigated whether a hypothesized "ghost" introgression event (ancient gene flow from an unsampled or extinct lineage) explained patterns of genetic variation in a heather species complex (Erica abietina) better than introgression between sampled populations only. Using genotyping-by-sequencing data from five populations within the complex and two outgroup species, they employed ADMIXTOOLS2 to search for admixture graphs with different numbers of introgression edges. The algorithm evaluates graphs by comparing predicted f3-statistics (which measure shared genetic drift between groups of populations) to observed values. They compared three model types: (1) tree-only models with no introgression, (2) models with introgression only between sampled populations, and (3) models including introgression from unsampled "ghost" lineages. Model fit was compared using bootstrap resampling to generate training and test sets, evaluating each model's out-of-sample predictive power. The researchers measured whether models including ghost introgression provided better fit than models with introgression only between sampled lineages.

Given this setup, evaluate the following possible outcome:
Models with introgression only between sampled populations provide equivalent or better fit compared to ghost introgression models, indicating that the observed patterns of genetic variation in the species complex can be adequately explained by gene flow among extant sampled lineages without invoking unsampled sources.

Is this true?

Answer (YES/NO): NO